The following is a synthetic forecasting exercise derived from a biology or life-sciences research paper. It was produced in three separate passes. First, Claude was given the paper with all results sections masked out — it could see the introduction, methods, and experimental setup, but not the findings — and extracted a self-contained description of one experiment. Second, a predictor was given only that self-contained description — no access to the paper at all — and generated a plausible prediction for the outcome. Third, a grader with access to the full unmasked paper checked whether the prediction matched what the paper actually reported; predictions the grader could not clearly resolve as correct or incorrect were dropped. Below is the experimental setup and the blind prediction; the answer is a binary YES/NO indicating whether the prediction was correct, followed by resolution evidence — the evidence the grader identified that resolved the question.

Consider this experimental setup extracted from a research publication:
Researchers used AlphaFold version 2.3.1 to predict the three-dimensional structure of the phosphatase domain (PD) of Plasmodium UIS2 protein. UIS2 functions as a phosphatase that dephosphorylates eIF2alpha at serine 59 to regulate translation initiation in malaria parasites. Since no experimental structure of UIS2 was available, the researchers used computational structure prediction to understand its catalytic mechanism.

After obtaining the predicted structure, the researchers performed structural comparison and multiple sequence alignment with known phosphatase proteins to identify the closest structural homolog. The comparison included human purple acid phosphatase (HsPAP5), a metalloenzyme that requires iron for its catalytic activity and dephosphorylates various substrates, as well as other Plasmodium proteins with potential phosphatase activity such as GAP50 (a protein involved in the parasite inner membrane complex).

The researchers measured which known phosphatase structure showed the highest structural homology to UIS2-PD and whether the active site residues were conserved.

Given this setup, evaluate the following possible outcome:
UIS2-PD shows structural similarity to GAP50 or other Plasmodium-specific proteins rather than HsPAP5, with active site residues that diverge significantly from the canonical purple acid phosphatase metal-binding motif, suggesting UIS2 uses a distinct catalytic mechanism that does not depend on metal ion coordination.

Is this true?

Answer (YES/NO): NO